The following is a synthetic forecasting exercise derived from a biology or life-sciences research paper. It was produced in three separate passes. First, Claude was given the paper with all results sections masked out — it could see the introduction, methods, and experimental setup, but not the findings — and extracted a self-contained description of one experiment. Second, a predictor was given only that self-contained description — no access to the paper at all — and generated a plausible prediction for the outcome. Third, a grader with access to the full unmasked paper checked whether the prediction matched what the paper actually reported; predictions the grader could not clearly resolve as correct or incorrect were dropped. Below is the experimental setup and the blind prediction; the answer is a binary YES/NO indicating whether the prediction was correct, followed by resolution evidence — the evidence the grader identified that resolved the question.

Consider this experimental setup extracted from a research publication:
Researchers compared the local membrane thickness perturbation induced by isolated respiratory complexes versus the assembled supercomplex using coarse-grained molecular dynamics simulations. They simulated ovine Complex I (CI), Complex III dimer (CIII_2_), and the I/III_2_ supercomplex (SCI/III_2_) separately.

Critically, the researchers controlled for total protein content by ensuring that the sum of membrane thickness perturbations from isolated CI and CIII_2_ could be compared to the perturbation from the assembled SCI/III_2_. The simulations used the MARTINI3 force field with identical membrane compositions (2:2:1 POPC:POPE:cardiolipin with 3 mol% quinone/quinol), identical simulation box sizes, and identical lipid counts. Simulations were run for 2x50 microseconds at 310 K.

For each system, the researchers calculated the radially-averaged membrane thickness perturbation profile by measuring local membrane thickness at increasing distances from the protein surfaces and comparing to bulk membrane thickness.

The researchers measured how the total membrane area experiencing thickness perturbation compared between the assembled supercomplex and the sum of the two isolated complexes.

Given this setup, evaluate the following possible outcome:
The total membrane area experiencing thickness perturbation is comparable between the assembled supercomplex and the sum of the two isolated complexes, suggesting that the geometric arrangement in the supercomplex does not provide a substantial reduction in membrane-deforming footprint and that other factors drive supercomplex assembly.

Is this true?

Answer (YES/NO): NO